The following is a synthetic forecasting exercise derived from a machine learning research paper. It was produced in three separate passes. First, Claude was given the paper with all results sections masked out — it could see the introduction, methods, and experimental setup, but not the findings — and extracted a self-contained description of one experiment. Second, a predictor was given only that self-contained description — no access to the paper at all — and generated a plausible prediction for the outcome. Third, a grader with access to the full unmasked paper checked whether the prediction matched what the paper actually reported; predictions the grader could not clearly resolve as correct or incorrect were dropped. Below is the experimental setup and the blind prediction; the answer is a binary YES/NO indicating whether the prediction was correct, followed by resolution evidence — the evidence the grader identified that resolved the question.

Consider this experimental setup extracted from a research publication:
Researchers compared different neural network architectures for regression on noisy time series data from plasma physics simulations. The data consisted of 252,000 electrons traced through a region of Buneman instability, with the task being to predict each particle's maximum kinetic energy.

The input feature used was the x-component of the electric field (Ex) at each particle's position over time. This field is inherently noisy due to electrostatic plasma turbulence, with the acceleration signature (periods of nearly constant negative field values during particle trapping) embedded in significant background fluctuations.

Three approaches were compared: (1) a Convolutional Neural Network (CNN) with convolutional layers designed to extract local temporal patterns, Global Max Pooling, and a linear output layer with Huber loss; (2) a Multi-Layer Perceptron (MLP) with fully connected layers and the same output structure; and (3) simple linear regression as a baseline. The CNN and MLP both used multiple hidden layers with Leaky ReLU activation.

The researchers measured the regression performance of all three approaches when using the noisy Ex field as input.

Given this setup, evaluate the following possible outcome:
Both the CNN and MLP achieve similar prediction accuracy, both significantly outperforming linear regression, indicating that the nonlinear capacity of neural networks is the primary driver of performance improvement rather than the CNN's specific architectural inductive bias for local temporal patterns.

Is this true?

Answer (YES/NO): NO